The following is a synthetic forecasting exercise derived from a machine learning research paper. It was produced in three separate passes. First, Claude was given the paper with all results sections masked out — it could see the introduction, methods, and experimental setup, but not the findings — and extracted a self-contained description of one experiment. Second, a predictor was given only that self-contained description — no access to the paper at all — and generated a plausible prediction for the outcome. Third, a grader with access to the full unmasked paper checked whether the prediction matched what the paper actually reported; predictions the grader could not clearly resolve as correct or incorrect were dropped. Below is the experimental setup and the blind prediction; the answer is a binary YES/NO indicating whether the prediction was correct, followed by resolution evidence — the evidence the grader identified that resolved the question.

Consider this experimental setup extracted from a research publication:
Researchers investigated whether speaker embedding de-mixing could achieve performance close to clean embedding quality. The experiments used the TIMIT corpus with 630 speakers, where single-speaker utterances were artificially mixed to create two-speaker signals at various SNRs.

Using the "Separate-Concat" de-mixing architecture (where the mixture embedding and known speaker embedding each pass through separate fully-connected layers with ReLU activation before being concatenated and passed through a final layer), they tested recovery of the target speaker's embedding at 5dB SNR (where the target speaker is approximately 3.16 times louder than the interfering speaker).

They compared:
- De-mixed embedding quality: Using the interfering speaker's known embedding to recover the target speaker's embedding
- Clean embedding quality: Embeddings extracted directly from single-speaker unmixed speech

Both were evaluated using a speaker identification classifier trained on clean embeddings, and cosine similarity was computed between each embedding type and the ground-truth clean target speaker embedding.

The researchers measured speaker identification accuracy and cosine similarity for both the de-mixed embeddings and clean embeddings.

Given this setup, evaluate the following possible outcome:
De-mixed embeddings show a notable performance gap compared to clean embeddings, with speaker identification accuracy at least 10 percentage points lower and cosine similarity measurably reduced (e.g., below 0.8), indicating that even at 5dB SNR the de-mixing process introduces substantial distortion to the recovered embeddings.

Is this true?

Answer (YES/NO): NO